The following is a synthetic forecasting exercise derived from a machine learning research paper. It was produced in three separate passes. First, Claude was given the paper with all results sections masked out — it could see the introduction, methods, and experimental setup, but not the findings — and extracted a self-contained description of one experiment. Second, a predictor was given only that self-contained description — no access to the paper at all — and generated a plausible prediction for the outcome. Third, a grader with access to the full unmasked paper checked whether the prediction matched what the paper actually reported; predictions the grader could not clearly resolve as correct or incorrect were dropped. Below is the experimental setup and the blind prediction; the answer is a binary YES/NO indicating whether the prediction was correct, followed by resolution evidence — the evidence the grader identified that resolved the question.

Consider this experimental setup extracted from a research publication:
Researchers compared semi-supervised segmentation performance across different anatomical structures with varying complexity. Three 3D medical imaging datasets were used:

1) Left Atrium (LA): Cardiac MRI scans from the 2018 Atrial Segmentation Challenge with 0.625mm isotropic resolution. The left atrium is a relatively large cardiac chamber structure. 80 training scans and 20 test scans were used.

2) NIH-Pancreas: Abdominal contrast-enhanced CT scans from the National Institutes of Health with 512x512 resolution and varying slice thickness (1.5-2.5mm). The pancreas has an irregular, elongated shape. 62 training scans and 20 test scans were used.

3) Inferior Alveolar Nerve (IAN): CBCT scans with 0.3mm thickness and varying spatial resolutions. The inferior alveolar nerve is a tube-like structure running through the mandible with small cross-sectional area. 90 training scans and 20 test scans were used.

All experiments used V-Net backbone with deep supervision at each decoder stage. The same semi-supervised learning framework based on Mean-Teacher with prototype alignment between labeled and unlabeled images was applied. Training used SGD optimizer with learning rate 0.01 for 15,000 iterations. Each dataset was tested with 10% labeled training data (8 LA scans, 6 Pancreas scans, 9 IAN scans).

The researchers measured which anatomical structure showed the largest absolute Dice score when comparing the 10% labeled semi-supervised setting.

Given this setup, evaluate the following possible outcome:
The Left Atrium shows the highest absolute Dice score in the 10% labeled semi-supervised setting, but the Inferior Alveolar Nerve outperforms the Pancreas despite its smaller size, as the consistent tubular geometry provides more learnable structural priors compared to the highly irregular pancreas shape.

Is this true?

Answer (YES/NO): NO